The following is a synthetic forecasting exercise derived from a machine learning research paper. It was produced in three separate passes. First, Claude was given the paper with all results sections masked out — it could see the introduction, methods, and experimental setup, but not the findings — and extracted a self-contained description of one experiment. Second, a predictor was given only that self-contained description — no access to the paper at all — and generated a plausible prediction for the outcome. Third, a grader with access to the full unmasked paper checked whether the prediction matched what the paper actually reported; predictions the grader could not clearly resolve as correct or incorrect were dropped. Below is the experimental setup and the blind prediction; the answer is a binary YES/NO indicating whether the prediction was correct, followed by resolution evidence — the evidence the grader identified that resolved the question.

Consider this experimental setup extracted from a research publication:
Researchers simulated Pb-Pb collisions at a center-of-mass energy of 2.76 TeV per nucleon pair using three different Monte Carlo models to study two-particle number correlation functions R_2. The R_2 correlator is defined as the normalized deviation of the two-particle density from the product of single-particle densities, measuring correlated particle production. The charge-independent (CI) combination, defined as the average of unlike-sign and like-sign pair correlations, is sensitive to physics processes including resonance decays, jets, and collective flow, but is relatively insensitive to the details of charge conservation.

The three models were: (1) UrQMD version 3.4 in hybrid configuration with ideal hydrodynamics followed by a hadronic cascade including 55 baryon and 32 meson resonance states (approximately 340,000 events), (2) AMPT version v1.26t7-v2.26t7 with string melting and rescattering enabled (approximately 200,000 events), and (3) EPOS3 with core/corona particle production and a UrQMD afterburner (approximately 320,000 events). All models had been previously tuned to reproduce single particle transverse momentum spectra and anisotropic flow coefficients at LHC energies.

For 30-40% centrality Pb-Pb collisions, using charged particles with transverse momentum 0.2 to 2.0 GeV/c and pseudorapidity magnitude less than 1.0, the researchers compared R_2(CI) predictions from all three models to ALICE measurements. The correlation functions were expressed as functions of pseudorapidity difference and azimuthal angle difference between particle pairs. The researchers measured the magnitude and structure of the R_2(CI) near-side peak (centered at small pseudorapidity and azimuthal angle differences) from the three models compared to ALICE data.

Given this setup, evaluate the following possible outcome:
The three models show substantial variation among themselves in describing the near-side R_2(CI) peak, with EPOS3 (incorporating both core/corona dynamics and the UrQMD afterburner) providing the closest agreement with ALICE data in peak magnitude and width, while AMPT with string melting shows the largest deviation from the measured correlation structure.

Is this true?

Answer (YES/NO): NO